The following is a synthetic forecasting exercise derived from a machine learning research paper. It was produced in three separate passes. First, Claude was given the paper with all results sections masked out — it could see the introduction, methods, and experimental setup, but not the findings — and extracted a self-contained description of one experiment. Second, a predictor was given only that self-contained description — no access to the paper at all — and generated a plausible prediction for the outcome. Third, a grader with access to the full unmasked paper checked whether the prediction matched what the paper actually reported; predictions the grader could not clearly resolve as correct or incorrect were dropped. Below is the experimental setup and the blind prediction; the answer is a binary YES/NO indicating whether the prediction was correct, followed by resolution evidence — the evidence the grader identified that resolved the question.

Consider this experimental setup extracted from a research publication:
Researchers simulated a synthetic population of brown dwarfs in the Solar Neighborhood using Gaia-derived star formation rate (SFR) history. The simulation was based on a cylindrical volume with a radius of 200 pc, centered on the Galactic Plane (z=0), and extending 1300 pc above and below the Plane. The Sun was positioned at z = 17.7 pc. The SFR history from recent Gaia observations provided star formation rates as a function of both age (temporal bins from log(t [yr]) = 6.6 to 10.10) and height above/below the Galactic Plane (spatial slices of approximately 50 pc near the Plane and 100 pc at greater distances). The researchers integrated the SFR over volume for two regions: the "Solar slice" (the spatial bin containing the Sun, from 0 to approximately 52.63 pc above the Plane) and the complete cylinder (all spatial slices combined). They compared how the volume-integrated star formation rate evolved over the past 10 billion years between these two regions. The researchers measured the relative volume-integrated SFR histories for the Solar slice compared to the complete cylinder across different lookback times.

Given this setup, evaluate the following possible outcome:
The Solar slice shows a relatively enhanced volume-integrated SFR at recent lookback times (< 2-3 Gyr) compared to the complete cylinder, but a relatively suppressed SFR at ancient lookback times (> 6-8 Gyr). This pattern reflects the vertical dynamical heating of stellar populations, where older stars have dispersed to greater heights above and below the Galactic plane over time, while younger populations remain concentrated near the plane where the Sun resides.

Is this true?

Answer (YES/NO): NO